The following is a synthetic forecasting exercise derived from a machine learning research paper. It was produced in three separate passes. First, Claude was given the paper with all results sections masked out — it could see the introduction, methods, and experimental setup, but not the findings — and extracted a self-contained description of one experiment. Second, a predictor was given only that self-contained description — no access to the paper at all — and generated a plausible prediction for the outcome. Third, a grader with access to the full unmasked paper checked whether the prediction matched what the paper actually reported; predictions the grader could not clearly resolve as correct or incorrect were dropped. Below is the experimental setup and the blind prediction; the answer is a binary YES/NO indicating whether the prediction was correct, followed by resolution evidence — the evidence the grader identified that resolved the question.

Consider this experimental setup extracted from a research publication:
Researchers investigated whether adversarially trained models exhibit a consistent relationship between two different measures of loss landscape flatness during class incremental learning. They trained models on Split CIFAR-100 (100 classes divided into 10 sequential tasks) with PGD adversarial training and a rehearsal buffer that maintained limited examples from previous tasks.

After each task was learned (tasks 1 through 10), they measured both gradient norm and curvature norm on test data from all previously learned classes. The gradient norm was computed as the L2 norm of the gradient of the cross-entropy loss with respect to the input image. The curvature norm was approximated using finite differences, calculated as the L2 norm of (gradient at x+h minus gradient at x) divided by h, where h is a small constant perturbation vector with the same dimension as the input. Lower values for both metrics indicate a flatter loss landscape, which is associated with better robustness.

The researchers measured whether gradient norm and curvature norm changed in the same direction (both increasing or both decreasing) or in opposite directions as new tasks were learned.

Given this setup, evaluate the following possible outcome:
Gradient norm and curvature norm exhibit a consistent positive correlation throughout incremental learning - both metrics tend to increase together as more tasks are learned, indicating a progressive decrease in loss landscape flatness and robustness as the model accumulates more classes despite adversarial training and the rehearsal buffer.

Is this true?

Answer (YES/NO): YES